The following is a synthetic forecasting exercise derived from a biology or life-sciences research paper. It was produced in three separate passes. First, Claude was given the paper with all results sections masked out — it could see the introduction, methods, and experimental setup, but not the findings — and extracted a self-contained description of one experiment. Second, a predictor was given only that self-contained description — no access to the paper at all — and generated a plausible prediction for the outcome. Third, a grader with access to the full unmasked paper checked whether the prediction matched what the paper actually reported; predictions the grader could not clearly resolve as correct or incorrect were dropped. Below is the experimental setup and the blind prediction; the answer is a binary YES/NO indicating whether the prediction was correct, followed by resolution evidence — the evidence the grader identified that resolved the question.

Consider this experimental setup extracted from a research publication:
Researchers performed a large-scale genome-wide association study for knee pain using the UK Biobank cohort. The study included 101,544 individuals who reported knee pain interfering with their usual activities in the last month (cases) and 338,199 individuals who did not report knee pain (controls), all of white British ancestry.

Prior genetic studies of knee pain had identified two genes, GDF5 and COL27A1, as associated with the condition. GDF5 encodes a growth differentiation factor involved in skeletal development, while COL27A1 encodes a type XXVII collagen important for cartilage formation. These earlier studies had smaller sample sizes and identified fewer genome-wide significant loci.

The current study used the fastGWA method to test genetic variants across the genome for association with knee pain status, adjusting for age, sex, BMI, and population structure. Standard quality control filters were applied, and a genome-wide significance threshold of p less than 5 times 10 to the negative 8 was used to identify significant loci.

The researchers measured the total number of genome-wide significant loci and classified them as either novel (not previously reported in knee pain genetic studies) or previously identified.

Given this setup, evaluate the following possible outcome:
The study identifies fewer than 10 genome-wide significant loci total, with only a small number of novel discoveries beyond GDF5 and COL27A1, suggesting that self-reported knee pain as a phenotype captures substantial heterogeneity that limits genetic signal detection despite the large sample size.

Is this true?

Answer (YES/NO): NO